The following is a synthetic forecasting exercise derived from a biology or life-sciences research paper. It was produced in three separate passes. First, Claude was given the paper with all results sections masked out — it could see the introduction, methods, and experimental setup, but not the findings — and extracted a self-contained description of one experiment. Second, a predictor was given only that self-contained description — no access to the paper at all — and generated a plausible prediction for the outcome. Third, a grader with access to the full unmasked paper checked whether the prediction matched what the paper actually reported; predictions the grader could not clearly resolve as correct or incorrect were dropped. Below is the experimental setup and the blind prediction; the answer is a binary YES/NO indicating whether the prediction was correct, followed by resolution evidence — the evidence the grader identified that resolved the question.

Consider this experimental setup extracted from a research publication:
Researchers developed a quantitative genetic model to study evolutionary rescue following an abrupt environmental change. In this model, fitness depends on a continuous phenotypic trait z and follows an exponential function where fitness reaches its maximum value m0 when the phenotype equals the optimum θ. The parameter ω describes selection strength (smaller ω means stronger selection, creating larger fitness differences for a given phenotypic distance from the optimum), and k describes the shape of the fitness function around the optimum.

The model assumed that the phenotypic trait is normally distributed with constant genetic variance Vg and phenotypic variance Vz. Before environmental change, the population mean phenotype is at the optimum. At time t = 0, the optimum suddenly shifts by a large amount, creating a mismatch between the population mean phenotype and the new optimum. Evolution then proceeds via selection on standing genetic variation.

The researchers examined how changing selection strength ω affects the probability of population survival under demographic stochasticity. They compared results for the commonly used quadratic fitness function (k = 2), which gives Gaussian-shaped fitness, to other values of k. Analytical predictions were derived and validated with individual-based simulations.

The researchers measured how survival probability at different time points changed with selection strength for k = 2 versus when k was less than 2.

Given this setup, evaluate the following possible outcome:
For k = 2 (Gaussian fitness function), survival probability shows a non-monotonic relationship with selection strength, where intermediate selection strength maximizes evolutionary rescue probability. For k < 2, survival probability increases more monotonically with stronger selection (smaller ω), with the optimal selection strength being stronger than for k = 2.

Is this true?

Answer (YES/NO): NO